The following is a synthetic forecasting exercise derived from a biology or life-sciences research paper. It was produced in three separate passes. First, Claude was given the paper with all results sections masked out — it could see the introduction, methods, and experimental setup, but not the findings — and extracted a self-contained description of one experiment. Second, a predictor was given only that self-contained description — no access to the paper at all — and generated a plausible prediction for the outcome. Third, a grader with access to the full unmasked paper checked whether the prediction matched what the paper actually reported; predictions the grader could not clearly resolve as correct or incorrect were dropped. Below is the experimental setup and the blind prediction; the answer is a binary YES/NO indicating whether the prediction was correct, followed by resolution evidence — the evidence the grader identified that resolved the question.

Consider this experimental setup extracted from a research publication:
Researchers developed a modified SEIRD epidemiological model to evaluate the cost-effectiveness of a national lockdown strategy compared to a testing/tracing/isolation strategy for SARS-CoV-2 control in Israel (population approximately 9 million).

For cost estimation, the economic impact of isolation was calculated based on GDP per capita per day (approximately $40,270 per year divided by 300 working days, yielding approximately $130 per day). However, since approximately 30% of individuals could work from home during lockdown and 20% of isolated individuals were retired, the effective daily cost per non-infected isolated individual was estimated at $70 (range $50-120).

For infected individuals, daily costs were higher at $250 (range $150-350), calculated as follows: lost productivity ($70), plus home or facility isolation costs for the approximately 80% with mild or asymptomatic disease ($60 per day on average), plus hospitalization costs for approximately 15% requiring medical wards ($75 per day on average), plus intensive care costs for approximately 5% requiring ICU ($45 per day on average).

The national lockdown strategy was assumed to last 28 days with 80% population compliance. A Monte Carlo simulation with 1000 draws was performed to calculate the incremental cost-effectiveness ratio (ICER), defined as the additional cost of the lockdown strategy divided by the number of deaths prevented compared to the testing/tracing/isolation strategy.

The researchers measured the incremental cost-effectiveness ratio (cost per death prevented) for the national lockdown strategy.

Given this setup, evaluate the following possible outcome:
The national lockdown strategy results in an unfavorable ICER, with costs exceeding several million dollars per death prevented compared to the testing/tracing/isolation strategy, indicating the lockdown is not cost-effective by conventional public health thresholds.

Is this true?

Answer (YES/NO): YES